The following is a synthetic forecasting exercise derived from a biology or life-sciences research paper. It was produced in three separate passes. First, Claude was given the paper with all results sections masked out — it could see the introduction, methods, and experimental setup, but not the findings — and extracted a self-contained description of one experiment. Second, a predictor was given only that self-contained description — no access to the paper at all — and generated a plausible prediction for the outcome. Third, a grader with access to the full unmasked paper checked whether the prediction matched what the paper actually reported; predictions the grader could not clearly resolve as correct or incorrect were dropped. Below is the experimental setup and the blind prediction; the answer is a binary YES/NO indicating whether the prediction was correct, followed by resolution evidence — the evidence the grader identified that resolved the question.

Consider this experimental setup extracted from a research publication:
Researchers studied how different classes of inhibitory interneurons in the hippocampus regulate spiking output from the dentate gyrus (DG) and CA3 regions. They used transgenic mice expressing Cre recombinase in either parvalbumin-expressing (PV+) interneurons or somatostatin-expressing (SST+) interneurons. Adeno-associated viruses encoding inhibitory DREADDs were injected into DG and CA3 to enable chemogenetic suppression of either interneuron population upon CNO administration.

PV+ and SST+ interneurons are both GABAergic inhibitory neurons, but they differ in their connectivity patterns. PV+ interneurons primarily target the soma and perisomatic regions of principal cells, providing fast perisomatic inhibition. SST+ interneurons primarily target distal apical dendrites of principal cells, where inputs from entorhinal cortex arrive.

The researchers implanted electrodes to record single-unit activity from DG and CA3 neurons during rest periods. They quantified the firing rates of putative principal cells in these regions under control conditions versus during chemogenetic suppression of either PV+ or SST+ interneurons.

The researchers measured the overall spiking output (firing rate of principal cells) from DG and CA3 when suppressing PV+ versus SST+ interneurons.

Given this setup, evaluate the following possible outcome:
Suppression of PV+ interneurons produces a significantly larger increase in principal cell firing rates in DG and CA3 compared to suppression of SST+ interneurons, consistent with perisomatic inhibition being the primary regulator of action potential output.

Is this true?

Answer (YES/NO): NO